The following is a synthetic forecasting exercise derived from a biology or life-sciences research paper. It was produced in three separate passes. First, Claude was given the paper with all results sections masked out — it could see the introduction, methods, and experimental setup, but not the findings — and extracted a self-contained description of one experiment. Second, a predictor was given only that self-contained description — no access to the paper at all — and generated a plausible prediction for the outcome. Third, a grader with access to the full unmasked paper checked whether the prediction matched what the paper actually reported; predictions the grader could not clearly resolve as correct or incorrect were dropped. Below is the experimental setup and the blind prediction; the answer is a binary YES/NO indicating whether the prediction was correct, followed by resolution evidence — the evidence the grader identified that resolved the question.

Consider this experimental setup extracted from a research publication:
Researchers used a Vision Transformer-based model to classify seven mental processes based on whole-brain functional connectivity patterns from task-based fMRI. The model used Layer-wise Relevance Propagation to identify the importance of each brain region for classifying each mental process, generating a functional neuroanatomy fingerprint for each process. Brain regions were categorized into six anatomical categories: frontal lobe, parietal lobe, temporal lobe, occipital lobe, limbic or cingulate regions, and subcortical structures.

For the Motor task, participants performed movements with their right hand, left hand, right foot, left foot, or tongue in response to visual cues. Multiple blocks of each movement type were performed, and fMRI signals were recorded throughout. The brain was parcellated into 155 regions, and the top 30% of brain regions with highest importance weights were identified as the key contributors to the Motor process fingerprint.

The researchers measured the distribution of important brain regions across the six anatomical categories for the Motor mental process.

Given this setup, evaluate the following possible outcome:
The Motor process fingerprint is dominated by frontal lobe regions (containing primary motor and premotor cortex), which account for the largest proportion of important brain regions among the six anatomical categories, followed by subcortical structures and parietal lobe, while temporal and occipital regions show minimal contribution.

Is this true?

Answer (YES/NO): NO